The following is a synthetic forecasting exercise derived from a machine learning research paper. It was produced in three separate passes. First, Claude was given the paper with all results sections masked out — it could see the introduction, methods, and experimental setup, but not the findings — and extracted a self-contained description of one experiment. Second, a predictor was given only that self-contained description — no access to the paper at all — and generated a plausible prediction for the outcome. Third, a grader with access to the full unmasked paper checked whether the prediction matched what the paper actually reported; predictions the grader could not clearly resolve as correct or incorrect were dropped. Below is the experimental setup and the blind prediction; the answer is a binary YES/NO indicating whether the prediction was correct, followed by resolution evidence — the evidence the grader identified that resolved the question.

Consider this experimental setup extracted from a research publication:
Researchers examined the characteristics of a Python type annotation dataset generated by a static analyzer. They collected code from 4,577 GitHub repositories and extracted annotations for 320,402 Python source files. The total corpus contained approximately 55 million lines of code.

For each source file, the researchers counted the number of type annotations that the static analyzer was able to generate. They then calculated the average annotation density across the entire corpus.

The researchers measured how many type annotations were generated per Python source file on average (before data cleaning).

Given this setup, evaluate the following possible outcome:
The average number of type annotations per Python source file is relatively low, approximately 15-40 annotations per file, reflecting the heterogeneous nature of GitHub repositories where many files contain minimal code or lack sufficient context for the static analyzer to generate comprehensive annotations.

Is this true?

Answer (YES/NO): NO